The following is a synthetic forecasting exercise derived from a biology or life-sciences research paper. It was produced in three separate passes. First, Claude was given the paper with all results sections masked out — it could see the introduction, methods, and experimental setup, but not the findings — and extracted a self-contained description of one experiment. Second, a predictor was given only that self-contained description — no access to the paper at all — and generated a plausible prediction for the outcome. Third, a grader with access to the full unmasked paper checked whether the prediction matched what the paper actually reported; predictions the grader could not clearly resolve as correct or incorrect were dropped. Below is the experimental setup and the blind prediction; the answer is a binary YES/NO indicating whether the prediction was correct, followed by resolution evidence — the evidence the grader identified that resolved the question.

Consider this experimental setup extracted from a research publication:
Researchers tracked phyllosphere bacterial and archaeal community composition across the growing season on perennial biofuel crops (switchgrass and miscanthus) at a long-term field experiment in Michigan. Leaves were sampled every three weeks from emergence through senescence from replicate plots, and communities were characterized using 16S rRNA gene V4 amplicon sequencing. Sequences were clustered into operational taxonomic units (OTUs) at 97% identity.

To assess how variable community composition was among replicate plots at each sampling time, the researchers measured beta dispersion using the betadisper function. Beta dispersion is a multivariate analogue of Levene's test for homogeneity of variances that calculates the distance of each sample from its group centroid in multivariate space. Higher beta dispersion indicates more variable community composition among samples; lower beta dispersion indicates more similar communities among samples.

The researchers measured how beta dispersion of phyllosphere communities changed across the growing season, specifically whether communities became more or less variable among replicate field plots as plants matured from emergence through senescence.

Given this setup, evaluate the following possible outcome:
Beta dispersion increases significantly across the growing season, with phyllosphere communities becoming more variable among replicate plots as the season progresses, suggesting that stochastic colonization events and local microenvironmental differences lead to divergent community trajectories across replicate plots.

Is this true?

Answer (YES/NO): NO